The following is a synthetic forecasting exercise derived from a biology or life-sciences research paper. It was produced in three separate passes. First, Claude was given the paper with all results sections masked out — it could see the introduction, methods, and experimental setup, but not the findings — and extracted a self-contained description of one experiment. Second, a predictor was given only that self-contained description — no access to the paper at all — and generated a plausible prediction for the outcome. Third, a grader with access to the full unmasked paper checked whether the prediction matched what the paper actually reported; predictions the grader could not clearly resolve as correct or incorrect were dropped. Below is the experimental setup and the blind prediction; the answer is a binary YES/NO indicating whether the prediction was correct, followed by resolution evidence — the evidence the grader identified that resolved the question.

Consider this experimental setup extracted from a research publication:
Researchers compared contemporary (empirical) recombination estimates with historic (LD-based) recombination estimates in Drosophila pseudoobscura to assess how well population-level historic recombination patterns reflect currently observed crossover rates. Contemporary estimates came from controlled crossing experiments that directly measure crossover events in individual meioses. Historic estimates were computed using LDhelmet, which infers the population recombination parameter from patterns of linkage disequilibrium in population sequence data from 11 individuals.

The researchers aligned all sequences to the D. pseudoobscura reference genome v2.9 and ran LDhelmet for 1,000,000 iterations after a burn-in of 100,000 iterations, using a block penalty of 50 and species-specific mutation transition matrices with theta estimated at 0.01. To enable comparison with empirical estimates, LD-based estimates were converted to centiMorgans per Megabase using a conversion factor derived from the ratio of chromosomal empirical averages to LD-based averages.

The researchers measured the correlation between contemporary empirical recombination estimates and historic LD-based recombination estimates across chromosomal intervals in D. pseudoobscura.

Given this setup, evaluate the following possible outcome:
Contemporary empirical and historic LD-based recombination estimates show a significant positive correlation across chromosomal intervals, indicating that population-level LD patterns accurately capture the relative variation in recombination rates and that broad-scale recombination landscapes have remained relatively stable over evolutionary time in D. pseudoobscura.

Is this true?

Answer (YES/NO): YES